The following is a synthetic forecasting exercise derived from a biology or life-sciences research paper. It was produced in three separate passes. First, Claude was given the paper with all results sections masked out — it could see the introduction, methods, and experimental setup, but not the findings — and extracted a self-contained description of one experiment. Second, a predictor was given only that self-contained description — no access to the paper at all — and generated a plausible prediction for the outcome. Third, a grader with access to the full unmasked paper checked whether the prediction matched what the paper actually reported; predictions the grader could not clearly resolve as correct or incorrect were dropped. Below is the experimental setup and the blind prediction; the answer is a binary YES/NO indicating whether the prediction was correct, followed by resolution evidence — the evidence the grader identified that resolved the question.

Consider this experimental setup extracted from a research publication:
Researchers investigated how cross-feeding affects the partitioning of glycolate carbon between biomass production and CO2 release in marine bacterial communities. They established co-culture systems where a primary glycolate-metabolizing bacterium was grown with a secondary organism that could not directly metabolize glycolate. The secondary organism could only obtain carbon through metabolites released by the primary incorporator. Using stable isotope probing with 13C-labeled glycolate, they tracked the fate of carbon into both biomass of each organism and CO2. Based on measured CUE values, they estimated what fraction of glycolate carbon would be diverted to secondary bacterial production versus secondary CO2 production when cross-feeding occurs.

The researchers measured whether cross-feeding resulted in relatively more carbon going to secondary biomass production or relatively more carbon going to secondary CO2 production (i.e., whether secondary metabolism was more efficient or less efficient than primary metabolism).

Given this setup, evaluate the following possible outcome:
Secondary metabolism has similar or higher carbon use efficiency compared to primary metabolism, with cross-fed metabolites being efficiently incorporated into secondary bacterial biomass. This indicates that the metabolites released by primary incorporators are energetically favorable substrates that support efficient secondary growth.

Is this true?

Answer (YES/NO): YES